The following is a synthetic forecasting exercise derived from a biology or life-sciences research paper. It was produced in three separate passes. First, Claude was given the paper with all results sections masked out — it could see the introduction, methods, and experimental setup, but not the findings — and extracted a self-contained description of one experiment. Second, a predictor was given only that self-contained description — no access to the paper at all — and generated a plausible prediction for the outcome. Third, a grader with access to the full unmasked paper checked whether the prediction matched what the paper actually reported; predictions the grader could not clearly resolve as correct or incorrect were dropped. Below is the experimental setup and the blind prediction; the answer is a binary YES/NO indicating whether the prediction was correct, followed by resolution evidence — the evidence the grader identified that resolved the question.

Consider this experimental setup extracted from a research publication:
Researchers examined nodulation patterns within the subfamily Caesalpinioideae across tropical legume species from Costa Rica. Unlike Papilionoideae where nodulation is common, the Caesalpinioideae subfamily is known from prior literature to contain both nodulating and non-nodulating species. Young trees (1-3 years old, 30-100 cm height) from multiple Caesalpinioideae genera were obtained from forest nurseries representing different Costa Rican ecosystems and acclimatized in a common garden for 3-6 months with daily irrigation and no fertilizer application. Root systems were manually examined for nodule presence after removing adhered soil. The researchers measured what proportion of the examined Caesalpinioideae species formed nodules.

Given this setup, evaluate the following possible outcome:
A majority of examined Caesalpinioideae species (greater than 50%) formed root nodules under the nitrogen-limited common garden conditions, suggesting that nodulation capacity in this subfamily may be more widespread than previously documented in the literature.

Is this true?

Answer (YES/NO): YES